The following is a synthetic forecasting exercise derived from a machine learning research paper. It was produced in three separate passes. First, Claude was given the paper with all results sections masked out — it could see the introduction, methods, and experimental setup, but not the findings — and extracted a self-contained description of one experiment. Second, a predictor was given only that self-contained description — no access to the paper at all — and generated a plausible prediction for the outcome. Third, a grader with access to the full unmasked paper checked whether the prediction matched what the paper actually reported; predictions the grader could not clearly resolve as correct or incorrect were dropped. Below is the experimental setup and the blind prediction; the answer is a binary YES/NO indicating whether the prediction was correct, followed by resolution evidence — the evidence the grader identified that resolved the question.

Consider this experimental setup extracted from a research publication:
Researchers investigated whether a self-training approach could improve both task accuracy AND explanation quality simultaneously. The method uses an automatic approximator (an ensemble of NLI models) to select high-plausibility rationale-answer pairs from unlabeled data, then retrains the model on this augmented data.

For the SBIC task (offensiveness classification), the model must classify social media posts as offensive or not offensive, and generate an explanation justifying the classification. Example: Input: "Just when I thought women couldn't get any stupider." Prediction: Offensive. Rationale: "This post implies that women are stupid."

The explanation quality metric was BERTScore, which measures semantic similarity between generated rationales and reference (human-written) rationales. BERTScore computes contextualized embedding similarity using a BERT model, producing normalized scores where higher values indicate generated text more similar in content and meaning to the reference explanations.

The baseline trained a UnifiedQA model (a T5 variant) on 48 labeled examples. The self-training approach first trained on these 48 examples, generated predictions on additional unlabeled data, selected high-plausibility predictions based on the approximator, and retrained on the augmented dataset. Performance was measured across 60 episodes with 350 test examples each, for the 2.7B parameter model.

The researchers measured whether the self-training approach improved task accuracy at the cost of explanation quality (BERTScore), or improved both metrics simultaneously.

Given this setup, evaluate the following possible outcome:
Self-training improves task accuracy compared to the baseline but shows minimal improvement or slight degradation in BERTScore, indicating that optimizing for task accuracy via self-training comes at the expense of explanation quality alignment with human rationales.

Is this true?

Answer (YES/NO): NO